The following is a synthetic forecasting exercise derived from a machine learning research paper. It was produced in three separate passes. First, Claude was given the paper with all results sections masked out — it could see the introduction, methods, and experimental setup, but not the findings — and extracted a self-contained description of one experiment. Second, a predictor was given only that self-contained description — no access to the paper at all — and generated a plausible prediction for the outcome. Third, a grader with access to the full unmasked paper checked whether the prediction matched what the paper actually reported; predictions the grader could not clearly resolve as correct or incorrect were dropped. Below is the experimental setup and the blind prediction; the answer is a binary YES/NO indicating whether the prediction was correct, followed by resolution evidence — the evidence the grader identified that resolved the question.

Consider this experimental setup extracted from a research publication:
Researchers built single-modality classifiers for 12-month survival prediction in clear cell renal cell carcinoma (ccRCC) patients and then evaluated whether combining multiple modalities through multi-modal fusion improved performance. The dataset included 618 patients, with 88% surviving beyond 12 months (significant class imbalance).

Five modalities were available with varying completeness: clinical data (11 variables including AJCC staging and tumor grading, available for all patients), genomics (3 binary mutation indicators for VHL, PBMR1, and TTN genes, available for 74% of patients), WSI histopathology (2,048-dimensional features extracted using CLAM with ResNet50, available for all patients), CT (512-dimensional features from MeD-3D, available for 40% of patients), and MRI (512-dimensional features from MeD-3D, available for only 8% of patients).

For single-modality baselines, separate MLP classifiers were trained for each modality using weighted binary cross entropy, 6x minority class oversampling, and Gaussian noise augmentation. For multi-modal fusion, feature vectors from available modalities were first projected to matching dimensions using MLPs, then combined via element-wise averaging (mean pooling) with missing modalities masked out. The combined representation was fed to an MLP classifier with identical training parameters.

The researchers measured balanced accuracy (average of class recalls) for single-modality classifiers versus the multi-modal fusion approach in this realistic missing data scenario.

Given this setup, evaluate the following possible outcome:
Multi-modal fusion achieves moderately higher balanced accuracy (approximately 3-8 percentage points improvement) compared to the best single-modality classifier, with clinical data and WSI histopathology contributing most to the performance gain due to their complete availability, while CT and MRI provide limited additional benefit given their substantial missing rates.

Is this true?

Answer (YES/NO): NO